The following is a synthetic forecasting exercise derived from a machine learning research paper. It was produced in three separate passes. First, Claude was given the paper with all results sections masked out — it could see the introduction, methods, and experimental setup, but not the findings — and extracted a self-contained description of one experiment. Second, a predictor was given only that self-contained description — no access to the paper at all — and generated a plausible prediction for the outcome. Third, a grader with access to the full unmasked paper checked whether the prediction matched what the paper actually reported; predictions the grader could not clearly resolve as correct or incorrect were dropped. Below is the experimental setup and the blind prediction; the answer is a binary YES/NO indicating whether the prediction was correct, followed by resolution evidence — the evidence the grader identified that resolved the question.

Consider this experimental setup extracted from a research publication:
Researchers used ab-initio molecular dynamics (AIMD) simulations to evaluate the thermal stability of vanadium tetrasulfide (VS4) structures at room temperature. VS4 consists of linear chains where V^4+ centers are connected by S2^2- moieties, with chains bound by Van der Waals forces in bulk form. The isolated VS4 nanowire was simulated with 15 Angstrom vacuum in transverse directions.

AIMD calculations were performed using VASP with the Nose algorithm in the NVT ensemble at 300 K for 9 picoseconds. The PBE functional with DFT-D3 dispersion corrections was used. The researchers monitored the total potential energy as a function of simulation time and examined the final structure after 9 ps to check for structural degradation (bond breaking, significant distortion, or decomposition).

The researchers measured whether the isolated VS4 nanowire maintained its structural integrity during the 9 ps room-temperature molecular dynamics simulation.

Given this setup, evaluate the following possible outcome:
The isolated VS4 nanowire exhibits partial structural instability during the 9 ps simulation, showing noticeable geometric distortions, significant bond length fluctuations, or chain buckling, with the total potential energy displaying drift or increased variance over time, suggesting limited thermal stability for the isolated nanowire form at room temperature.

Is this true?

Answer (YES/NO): NO